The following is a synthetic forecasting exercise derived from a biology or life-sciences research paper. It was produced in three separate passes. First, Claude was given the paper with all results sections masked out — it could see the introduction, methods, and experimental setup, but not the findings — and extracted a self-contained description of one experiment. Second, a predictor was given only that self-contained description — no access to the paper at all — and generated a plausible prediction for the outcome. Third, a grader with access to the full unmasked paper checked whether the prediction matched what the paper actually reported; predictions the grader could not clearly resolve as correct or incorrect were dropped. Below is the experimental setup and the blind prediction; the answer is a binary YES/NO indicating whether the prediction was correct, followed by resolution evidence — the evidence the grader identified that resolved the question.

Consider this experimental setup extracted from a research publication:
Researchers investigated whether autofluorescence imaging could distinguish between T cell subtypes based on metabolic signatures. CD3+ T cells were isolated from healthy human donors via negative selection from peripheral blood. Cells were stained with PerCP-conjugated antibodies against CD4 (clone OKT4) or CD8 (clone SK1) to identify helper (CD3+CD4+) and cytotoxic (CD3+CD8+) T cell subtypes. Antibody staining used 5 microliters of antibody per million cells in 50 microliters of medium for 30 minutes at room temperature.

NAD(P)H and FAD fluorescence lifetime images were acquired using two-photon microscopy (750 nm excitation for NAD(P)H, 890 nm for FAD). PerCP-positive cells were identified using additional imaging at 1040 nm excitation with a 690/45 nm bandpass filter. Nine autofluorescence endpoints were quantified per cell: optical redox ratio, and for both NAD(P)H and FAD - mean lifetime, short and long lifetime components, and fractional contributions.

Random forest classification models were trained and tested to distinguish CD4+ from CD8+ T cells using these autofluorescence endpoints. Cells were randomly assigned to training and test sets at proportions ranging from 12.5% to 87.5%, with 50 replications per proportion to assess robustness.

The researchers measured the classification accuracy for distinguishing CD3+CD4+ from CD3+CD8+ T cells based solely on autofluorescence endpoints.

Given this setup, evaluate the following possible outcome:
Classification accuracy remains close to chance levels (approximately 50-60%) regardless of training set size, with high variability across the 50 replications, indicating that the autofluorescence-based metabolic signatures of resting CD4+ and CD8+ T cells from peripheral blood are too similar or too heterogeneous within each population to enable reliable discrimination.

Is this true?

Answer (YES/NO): NO